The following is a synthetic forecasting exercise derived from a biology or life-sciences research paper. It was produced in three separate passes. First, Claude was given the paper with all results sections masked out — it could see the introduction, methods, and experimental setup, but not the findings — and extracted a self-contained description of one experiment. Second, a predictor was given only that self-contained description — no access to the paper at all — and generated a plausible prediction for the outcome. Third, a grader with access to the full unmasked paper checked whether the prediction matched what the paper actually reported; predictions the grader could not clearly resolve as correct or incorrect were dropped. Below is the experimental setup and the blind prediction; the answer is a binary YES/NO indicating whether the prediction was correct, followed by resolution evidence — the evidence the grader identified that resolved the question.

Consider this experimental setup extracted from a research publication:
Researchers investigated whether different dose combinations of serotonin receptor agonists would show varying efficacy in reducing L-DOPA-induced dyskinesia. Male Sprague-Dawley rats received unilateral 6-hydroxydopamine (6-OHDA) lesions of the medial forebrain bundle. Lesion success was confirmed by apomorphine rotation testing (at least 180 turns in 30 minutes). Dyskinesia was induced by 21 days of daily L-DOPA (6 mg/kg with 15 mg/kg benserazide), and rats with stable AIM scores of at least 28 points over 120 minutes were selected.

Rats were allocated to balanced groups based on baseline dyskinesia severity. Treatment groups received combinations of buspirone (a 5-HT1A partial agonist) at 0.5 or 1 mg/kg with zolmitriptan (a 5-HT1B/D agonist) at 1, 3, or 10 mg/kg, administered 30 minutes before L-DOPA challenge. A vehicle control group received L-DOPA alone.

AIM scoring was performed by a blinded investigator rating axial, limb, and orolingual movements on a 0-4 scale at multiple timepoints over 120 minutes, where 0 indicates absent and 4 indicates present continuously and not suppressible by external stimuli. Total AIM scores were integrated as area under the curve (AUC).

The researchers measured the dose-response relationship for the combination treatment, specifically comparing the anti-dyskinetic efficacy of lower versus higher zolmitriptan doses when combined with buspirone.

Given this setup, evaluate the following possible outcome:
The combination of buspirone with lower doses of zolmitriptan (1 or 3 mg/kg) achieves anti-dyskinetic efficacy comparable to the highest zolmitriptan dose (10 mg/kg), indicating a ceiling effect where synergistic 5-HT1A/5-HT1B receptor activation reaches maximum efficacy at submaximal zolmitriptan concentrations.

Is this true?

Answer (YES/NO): YES